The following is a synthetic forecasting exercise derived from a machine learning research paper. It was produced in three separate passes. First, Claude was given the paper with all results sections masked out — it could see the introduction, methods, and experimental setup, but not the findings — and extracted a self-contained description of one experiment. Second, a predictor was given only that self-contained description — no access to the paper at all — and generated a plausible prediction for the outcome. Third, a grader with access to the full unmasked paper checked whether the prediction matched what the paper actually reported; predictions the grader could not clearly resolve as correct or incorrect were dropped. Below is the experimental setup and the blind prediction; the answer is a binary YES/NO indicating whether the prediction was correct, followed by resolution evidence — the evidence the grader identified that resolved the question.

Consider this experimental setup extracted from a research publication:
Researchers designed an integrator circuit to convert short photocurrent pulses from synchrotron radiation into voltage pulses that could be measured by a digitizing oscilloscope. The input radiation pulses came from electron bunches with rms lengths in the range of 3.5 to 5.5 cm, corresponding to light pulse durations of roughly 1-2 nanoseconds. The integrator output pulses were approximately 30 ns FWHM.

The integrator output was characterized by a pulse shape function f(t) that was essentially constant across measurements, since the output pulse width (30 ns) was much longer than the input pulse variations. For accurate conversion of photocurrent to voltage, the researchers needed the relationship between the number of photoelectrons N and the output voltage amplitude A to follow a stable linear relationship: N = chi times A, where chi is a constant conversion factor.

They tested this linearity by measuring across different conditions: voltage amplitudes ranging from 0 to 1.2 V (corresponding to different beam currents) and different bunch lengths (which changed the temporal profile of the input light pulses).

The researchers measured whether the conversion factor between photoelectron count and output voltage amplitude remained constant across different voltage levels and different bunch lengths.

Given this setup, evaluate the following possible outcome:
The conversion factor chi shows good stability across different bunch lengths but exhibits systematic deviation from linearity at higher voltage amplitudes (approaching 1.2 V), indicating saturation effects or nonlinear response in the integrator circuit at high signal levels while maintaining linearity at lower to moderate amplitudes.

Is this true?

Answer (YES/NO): NO